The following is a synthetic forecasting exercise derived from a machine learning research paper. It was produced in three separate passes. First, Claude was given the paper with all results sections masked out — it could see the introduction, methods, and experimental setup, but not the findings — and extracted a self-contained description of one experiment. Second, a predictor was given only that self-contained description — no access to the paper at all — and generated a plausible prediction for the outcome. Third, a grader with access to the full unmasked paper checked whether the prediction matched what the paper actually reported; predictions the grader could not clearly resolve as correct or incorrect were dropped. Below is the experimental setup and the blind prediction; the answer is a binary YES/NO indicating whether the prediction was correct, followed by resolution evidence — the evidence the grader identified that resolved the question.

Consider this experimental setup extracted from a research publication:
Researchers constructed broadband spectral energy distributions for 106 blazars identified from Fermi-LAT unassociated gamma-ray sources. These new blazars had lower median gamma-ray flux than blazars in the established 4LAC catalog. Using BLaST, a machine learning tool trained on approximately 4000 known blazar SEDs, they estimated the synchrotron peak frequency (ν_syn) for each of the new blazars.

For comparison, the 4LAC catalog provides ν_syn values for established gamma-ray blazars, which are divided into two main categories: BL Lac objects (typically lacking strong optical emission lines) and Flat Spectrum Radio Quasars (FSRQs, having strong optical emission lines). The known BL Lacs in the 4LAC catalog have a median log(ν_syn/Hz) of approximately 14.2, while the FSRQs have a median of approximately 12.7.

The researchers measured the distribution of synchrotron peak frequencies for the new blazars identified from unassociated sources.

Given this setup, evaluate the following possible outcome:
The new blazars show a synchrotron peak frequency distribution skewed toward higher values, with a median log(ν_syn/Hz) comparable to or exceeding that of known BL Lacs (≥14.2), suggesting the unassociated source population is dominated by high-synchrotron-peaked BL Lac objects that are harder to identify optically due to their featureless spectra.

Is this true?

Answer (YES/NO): YES